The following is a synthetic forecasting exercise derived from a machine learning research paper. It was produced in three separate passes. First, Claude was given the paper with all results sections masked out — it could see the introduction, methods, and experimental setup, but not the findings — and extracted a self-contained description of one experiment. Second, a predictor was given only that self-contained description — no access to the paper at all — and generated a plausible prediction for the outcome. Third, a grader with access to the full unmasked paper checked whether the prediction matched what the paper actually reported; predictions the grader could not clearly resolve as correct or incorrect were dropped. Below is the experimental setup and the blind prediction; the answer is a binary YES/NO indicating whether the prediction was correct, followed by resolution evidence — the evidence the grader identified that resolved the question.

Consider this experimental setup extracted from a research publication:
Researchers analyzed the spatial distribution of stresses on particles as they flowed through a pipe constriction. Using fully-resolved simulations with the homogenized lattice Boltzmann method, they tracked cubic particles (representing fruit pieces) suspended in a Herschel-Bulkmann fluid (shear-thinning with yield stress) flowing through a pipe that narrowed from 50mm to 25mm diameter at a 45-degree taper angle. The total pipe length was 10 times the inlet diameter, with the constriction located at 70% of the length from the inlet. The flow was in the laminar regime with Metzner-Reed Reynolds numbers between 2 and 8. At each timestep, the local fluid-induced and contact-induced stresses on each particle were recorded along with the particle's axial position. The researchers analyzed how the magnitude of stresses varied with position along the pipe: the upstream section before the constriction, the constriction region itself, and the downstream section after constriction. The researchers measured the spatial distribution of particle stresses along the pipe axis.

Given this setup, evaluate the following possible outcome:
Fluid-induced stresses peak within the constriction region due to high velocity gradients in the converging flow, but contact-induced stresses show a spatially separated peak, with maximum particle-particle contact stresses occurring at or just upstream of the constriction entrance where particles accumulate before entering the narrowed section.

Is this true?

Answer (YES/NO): NO